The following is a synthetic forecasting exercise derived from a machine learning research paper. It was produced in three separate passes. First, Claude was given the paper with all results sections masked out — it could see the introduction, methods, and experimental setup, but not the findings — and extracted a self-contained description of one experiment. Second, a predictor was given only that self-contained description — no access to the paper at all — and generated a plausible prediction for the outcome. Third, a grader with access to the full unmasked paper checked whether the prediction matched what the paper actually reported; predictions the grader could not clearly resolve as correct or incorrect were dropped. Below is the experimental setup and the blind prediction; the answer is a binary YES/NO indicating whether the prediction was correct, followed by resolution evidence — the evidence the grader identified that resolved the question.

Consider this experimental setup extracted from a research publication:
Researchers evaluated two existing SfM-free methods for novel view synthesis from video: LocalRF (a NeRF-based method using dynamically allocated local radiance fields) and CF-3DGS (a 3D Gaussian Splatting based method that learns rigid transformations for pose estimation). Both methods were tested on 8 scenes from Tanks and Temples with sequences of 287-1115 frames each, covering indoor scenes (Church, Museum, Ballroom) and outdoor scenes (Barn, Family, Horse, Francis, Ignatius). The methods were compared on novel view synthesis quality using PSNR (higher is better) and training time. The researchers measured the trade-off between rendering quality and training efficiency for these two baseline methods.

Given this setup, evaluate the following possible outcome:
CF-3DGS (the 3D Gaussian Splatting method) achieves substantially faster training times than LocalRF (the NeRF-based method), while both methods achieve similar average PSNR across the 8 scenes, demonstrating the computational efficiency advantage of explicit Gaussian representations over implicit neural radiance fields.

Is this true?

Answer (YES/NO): NO